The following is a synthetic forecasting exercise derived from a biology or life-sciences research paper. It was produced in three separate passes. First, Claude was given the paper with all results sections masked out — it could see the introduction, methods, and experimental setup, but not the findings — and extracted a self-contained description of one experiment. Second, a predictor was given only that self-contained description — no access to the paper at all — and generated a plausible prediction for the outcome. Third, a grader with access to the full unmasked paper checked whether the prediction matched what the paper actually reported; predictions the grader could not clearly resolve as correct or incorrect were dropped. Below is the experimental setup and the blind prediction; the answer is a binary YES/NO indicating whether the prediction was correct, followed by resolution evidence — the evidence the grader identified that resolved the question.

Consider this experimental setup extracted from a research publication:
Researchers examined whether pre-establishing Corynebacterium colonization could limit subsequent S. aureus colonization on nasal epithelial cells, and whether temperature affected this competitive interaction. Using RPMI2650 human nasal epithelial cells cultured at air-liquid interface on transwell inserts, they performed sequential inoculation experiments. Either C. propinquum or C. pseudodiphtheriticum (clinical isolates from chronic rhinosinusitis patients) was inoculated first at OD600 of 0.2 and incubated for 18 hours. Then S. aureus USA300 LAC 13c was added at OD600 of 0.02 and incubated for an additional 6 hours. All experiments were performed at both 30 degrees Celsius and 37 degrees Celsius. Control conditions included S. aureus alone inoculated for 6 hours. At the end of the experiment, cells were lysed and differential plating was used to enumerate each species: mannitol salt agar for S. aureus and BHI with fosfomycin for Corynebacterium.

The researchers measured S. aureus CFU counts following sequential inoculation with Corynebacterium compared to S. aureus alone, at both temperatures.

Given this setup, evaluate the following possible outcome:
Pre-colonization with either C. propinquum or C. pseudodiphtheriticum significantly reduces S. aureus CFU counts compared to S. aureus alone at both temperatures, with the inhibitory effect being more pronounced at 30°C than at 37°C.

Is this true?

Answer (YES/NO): NO